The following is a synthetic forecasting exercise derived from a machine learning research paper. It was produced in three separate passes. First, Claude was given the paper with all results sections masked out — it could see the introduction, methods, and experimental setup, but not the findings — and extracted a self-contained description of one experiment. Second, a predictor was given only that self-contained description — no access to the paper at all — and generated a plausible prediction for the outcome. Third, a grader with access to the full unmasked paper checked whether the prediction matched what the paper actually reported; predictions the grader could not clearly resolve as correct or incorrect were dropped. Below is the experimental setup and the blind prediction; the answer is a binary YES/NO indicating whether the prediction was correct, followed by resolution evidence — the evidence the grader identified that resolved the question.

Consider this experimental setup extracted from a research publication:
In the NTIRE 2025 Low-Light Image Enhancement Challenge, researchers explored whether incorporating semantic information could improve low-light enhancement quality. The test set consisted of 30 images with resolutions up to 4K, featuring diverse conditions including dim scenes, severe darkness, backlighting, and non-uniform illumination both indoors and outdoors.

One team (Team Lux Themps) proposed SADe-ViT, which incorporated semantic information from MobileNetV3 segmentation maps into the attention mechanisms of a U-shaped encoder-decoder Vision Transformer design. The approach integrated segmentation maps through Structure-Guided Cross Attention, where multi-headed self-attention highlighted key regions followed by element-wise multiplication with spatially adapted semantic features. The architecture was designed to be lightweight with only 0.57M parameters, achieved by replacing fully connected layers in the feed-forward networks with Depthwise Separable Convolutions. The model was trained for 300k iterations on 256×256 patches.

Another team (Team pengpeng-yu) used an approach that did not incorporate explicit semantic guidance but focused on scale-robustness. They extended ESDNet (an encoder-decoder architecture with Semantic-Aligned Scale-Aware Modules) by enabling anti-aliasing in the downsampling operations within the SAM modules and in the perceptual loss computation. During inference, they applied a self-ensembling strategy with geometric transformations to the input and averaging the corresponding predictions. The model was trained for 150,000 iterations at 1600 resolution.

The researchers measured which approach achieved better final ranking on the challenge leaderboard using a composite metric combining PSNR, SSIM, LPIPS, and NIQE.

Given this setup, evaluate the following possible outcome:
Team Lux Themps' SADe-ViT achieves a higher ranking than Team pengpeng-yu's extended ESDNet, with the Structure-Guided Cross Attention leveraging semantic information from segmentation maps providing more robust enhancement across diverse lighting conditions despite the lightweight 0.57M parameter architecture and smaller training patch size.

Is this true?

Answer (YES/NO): NO